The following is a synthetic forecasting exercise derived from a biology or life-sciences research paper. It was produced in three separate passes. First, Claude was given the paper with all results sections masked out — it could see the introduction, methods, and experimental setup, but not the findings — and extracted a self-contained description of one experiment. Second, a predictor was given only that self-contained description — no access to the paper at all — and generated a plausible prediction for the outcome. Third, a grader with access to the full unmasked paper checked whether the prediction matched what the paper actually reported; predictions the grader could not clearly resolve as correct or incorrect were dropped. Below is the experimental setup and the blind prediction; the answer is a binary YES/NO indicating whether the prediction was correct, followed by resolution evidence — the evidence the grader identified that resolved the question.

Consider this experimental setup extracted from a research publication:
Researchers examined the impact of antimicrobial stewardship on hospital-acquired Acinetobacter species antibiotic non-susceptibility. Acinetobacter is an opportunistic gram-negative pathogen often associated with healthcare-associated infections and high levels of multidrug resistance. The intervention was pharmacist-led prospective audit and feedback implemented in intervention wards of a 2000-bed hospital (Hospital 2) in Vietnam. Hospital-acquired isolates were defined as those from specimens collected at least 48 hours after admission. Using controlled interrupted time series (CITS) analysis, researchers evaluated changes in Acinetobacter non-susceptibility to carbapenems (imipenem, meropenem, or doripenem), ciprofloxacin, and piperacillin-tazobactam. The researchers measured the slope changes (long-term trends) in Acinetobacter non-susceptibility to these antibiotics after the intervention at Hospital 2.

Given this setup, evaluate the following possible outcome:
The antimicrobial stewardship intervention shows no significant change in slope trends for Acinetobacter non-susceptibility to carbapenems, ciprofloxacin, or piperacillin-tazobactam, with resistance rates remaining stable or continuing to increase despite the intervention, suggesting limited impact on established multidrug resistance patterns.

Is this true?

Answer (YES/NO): NO